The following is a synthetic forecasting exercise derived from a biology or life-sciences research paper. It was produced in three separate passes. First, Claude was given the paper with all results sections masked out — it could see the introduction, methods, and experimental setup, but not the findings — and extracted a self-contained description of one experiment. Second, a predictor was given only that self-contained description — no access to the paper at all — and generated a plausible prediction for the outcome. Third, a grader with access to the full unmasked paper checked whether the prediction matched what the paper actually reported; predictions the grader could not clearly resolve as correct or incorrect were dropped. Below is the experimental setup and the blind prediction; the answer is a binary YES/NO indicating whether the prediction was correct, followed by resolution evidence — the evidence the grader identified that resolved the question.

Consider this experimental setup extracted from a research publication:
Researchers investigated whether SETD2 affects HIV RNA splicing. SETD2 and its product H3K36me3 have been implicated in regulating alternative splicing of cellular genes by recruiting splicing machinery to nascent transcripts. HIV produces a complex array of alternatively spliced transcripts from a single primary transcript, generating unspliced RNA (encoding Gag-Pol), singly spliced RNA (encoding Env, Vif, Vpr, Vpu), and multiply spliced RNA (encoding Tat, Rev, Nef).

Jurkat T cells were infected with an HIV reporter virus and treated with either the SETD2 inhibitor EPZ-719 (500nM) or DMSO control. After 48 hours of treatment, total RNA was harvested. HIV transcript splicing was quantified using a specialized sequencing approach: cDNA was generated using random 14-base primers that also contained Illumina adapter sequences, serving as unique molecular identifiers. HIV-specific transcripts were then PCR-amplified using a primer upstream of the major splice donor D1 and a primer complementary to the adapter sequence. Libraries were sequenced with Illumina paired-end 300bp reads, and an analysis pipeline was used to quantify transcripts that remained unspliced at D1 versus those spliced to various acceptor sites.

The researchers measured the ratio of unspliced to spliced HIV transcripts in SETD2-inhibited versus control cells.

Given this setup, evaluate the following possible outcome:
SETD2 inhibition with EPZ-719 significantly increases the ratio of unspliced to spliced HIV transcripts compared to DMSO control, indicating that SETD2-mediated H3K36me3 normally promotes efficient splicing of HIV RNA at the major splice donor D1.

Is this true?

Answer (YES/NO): YES